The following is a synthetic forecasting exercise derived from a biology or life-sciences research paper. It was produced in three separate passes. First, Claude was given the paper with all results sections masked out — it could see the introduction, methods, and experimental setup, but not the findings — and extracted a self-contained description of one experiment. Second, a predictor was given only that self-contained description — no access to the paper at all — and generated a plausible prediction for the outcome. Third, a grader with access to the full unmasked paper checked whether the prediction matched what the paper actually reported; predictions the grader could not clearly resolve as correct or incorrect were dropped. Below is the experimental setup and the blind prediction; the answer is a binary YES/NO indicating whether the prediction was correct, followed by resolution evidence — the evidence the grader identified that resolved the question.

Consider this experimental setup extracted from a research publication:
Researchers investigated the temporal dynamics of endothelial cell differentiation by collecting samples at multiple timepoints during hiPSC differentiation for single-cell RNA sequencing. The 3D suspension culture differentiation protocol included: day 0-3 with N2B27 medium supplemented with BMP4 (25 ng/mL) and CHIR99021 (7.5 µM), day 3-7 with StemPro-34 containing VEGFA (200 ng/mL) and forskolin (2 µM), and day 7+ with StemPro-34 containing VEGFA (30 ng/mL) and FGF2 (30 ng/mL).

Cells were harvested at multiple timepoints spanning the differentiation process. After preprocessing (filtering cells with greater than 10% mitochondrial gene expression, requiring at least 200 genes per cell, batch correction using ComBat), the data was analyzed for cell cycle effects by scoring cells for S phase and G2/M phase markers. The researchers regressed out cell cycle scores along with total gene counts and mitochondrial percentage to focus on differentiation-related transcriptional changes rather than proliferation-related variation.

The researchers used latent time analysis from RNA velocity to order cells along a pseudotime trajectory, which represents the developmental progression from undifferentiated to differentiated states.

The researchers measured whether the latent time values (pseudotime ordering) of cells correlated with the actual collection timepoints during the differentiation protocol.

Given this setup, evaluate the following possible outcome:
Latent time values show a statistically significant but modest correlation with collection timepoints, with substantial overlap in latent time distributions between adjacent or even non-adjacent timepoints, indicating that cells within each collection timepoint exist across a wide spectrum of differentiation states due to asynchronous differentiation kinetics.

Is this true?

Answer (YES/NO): NO